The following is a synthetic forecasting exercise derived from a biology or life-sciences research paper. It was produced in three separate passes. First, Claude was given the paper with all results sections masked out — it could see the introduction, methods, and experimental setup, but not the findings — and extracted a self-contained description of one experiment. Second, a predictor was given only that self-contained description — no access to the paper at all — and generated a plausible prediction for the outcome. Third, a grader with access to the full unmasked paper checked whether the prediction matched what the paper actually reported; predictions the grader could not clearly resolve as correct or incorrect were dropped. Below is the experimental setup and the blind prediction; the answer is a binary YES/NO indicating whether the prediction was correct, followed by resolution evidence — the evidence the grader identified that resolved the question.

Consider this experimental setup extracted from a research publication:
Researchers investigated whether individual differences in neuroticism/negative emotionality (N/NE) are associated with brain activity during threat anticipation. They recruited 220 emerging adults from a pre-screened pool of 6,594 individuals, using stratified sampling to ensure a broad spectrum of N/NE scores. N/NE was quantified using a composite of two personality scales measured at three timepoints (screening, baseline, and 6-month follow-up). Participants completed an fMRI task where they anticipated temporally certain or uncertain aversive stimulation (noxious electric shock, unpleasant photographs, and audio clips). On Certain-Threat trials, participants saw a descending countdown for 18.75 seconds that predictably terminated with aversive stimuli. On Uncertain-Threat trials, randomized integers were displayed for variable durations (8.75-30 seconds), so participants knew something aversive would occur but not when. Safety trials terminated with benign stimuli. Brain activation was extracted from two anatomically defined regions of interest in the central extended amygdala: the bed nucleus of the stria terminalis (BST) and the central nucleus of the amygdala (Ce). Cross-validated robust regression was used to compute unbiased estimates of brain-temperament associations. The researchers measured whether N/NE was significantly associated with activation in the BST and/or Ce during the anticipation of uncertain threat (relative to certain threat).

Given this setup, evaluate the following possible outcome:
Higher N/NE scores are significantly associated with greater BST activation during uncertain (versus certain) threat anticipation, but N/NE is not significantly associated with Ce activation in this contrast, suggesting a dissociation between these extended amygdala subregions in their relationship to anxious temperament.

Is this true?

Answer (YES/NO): YES